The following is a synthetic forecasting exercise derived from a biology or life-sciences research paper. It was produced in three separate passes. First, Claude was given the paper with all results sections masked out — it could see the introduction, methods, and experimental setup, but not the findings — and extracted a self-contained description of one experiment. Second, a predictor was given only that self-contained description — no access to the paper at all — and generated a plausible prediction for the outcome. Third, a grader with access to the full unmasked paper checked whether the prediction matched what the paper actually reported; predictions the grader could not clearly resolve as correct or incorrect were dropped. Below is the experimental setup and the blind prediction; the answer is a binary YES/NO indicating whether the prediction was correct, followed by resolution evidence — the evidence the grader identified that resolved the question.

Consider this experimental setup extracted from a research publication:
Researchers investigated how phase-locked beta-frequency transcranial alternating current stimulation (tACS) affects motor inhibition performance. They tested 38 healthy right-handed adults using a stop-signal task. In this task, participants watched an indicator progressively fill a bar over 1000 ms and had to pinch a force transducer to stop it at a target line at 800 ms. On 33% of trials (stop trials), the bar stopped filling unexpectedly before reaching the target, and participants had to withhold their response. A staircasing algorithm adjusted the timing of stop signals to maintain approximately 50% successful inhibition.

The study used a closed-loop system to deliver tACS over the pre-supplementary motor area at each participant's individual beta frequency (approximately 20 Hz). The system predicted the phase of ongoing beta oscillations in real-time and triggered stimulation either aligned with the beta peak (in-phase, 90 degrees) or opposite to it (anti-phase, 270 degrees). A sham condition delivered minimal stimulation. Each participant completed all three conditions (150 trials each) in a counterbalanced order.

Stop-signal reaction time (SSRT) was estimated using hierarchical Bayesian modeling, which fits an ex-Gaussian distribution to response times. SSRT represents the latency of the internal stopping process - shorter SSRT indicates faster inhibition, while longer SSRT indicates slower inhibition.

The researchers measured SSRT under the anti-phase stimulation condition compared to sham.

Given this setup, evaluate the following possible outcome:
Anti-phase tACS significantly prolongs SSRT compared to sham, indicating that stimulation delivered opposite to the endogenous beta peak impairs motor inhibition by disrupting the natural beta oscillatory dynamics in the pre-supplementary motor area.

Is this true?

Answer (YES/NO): NO